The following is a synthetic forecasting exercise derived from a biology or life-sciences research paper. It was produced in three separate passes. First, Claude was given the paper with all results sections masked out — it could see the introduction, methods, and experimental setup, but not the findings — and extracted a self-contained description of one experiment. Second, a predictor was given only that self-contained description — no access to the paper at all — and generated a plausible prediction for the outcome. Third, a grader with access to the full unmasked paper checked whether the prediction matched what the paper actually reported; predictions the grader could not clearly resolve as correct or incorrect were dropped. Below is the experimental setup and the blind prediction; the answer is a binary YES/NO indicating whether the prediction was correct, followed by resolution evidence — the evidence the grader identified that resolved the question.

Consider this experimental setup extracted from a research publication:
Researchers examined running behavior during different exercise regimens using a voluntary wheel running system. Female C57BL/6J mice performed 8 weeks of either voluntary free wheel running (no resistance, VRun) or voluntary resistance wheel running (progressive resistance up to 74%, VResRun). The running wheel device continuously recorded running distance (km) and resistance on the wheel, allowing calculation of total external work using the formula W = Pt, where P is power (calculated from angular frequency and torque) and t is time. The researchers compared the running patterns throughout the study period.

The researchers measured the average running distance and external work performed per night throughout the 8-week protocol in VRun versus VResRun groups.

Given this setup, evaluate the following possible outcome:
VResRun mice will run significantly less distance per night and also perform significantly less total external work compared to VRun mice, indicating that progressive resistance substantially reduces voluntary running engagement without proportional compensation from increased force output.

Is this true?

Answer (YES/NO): NO